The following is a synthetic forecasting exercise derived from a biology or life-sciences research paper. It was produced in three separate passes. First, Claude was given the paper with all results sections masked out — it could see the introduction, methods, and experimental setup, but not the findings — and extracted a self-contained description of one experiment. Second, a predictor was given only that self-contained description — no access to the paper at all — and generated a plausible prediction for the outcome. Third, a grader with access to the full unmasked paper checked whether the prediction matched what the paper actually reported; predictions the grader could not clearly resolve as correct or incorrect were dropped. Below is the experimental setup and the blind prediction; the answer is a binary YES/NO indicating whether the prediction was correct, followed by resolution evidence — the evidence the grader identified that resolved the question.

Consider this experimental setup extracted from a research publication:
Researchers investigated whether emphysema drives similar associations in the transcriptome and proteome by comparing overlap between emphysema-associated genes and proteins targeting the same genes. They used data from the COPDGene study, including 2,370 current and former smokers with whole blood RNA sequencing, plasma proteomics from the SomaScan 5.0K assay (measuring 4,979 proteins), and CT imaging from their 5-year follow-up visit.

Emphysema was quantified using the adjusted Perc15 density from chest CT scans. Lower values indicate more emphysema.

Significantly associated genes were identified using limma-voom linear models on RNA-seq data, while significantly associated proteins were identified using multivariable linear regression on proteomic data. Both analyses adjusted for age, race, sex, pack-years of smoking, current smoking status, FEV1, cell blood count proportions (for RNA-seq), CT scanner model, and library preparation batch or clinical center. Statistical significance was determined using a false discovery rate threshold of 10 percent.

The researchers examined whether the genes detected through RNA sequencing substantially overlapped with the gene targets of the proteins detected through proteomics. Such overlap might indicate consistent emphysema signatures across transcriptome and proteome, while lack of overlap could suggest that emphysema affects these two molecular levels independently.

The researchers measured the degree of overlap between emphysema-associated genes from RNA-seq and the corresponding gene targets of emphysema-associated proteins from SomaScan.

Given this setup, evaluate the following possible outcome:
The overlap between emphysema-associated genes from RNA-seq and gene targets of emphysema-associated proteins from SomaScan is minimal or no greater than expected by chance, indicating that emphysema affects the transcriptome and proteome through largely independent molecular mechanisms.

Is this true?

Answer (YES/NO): YES